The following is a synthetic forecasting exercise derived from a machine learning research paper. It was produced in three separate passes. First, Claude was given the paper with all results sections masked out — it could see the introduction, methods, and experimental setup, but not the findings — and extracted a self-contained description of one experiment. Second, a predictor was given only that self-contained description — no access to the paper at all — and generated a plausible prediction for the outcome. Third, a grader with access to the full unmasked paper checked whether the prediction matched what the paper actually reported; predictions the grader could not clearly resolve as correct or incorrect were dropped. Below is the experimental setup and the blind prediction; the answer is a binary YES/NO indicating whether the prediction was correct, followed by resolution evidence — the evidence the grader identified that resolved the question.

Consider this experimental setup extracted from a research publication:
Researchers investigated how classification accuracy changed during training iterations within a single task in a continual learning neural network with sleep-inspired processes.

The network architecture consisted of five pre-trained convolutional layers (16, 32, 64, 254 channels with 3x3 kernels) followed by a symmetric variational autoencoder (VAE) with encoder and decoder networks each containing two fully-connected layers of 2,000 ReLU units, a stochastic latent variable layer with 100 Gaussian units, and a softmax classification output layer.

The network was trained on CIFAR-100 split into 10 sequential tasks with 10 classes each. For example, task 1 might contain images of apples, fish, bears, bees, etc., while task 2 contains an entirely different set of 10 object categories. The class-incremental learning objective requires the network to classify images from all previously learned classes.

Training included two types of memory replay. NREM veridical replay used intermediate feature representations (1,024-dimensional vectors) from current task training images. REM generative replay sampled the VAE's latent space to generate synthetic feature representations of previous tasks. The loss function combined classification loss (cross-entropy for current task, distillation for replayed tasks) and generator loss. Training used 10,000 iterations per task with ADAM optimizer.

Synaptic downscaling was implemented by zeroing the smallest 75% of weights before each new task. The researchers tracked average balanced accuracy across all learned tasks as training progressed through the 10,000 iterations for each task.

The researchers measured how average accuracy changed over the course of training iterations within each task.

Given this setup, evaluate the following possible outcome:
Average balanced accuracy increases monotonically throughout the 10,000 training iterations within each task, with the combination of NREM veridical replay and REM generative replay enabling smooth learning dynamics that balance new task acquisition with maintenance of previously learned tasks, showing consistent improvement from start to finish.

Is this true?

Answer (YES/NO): NO